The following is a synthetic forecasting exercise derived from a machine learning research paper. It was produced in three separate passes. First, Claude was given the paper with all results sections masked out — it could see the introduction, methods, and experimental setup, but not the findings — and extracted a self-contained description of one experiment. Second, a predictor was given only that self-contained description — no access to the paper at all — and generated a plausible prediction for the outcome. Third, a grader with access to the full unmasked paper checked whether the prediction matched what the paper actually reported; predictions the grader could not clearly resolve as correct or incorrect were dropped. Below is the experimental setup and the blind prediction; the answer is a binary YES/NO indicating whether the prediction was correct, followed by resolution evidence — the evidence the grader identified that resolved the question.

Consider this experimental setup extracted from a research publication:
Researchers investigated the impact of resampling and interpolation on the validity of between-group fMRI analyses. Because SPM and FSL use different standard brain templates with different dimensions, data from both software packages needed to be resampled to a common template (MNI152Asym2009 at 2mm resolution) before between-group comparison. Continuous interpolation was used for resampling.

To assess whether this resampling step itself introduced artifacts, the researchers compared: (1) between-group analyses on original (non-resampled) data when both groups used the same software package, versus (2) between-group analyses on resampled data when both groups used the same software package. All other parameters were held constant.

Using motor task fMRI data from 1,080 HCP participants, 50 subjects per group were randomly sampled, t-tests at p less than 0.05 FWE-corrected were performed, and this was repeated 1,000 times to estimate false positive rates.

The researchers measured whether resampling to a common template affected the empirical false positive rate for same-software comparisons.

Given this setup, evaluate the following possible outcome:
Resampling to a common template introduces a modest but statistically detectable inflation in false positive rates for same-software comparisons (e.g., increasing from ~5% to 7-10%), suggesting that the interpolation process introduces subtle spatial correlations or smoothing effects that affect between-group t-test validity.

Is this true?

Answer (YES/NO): NO